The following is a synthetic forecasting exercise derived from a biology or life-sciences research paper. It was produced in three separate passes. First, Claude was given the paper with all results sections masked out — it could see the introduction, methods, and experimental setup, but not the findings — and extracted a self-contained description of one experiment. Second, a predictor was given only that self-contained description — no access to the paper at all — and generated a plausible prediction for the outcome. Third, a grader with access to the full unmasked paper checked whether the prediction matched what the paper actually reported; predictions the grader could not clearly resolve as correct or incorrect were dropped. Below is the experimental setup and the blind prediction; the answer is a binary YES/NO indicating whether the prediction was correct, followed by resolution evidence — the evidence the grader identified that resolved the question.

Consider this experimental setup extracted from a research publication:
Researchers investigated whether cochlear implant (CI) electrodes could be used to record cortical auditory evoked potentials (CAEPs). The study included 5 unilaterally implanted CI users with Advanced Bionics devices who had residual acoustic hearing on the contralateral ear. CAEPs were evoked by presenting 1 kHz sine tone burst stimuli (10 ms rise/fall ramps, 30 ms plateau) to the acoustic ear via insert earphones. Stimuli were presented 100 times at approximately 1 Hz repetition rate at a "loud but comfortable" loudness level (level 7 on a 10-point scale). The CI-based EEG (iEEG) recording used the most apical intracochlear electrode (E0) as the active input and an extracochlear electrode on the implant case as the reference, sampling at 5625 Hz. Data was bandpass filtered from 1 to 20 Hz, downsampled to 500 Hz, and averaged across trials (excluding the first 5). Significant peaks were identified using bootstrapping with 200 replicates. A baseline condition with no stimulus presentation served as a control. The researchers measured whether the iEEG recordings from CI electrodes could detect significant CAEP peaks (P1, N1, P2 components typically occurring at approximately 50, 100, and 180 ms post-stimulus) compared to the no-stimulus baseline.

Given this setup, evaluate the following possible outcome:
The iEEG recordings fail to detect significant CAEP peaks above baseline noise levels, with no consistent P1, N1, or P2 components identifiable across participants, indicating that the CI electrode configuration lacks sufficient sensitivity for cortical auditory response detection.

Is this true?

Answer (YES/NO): NO